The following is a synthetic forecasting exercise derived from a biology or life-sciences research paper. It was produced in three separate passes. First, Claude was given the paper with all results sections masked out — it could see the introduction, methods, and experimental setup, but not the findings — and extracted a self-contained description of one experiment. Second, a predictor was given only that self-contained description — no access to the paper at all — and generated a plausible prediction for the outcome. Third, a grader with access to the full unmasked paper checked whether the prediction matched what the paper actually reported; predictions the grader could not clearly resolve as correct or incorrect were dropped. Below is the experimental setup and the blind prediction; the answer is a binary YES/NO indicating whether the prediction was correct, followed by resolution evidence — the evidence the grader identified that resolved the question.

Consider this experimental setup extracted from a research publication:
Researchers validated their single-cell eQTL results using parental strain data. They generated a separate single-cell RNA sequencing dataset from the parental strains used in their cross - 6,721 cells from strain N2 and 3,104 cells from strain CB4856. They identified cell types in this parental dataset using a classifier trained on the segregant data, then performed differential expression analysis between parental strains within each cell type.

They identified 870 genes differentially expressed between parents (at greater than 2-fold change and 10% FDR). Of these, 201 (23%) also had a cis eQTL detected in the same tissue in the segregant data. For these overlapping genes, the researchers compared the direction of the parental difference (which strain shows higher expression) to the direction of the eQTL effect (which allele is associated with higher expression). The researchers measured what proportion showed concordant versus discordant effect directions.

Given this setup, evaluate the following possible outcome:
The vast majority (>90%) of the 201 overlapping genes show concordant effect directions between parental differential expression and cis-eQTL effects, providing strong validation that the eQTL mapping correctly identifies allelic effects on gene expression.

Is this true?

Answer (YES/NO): YES